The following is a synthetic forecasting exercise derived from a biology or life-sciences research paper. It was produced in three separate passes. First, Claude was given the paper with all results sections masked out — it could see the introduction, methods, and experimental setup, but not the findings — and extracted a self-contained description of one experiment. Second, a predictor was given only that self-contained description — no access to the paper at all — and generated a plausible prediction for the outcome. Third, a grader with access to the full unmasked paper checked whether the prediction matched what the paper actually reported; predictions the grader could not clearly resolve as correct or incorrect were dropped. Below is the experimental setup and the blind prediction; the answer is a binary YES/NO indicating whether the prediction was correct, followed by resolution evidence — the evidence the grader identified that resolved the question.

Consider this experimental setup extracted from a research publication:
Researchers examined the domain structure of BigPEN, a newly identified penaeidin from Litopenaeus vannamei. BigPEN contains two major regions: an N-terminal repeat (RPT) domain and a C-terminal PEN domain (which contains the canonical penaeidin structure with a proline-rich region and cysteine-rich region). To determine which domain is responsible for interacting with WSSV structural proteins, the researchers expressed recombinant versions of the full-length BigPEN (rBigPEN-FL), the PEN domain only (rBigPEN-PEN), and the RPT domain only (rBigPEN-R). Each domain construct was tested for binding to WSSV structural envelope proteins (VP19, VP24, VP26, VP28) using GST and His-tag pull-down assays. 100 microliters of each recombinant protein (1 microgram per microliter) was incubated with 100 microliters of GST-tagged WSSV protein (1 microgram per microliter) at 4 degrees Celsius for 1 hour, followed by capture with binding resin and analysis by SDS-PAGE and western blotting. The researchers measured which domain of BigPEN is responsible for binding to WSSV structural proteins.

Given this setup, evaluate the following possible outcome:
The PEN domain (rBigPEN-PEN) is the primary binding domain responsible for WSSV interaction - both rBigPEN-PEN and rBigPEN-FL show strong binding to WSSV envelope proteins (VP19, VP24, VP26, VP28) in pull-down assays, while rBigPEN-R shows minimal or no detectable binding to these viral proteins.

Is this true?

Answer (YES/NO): NO